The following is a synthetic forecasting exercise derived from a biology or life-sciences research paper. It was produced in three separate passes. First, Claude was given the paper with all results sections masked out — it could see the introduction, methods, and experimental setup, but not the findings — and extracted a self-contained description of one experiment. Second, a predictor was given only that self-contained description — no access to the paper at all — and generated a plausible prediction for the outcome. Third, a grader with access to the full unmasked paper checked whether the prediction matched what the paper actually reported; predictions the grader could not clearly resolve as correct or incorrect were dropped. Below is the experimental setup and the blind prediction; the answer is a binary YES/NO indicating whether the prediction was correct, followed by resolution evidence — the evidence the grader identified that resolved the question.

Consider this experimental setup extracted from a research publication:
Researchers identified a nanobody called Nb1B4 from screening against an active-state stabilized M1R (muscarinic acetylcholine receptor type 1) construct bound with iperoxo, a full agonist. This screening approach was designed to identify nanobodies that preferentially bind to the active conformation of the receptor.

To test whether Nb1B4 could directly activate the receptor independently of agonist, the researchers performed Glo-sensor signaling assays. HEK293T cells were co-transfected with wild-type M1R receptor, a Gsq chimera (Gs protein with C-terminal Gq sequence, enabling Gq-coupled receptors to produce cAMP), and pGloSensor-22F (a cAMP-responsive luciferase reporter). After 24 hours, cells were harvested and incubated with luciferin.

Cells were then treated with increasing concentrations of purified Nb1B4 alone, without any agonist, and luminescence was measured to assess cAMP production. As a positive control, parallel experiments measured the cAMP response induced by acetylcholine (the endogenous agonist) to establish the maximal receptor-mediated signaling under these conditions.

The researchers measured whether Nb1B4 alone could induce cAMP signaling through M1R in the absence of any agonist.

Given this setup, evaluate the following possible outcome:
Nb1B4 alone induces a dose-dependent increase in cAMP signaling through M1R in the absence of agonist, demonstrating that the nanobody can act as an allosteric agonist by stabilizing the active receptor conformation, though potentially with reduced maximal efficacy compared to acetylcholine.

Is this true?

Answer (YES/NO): NO